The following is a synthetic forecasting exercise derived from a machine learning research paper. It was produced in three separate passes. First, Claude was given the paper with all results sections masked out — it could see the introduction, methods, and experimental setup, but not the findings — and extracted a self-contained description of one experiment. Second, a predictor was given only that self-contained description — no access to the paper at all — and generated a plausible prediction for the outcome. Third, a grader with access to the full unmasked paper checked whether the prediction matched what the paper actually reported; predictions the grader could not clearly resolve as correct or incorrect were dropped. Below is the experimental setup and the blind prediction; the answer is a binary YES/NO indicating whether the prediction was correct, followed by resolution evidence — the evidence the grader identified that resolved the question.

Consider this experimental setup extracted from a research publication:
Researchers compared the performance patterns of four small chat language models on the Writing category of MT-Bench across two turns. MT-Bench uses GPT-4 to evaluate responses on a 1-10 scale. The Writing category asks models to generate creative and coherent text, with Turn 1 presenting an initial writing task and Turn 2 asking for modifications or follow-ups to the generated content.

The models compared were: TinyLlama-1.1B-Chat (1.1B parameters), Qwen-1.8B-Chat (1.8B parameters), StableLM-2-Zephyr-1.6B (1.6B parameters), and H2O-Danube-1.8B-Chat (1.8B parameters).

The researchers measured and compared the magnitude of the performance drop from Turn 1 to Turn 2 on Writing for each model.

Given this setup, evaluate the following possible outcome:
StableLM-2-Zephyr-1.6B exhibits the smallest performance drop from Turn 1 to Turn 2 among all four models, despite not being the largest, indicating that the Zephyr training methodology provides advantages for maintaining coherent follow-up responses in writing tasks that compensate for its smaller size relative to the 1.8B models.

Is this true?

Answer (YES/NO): YES